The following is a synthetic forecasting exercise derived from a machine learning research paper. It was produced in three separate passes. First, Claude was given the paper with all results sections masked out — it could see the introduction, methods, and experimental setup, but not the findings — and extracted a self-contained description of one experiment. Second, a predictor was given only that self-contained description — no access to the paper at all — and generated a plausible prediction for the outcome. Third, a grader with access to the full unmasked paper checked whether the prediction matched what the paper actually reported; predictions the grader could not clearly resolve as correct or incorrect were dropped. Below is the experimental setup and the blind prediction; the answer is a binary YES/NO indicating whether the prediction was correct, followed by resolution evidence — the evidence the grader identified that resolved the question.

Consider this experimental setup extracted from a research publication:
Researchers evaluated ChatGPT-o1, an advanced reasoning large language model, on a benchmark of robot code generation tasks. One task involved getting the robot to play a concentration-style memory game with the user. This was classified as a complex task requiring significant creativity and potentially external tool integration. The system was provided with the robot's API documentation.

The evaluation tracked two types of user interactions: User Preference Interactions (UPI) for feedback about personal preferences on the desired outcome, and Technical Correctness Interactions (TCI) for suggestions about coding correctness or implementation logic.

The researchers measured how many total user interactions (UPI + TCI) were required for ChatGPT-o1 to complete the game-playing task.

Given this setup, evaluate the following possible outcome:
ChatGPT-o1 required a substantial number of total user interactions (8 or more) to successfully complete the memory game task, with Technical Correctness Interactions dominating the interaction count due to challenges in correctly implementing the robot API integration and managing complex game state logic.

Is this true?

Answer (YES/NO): NO